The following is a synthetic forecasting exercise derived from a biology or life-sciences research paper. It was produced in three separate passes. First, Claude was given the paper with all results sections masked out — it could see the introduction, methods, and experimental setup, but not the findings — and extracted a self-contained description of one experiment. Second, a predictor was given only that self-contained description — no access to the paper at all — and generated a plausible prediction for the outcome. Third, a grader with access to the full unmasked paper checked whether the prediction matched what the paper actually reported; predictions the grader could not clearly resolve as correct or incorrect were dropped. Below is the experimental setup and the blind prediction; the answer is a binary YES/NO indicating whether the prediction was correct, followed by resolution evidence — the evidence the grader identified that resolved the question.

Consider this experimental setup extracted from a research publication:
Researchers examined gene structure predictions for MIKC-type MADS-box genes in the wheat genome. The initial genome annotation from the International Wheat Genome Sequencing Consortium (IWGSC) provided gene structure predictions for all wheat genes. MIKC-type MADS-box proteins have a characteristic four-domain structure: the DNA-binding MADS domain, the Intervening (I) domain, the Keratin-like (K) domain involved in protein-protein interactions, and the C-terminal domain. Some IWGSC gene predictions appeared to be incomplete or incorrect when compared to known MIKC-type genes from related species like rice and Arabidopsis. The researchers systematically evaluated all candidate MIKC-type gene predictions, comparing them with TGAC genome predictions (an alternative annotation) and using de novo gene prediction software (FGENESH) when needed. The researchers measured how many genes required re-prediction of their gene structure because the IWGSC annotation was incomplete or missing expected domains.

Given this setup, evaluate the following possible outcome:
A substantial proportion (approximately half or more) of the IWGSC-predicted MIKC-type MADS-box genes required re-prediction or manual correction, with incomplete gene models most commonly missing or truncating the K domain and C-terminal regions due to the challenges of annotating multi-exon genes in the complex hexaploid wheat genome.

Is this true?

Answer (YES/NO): NO